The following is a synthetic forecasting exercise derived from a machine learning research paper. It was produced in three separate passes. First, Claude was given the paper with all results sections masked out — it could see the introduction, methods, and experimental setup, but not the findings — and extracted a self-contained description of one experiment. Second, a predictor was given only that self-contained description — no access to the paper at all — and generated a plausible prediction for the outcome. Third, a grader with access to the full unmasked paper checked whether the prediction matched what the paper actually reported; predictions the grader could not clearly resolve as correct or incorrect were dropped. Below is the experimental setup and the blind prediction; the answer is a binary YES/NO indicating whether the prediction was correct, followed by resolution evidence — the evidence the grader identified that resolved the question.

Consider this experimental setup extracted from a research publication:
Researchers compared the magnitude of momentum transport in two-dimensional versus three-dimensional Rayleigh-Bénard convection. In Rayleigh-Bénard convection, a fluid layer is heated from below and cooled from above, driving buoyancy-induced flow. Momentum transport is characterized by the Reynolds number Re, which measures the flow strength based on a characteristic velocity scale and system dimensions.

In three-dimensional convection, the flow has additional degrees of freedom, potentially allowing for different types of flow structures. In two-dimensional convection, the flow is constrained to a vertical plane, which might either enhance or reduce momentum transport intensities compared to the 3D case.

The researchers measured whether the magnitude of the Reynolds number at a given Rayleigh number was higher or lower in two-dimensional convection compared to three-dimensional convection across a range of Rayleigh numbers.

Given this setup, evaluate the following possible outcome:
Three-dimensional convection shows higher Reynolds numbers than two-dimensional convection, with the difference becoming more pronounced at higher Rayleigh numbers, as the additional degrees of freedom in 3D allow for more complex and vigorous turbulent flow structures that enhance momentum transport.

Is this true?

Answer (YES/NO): NO